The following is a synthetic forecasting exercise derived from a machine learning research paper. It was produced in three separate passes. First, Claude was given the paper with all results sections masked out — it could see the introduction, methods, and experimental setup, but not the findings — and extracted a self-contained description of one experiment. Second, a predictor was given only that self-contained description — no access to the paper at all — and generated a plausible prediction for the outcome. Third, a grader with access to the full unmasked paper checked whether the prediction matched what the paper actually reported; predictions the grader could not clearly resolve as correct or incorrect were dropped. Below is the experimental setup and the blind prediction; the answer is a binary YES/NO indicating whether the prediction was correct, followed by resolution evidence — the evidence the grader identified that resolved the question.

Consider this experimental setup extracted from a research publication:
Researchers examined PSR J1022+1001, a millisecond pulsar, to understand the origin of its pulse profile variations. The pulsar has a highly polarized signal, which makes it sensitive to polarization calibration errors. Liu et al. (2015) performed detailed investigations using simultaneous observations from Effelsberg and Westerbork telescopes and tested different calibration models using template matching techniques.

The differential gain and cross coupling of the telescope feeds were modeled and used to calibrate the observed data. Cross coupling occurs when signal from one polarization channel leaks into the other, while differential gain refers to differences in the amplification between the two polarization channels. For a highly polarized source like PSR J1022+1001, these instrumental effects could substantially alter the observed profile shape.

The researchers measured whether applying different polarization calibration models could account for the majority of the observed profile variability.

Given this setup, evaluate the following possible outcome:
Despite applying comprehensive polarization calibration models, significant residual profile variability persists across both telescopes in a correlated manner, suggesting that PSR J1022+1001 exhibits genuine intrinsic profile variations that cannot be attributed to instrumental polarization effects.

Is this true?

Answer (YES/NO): YES